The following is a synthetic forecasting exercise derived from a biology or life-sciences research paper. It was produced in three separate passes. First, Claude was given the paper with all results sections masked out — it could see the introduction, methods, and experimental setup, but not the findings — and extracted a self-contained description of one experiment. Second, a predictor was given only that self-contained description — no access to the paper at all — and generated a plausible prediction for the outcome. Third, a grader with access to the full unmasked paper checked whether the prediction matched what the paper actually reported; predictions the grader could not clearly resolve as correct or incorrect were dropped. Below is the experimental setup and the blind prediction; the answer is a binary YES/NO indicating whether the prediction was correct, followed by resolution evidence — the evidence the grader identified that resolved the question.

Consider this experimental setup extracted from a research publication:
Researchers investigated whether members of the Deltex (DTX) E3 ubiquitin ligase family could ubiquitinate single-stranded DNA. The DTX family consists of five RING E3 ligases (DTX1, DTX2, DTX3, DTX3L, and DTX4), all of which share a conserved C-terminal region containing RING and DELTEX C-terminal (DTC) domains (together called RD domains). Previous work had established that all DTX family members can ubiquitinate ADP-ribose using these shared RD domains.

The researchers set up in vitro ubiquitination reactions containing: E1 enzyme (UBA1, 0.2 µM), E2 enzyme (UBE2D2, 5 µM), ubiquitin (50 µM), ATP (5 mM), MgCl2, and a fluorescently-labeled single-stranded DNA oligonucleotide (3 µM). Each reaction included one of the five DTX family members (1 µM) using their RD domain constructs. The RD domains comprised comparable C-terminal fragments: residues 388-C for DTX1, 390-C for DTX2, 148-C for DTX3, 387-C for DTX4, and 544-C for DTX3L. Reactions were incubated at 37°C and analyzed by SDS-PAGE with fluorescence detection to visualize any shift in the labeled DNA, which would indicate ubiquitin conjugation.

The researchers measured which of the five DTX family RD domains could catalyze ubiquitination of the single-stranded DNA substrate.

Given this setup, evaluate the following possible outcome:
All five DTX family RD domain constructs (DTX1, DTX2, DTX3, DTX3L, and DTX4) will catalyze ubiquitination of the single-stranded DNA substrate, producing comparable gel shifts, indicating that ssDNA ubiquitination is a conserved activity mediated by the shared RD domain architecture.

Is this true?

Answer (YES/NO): NO